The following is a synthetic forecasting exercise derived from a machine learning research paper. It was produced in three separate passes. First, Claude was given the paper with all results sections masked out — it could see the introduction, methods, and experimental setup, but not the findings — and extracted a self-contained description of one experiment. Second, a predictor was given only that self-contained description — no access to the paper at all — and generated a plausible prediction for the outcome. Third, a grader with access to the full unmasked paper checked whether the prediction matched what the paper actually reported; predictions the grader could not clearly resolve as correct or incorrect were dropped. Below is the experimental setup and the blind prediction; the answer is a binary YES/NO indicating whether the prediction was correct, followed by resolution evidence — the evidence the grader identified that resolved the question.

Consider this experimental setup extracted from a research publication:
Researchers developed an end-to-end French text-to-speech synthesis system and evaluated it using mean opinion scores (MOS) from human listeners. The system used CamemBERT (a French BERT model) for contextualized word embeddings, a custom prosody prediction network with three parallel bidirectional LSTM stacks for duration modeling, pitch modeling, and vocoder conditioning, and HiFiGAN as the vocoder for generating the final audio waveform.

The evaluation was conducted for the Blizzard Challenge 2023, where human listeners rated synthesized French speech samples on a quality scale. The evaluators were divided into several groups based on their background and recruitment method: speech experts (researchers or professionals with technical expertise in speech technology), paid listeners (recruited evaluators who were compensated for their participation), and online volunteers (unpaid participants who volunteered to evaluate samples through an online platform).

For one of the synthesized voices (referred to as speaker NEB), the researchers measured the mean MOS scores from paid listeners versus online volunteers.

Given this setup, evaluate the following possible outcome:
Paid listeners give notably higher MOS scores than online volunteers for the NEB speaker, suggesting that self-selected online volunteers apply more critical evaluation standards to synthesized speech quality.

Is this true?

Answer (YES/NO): NO